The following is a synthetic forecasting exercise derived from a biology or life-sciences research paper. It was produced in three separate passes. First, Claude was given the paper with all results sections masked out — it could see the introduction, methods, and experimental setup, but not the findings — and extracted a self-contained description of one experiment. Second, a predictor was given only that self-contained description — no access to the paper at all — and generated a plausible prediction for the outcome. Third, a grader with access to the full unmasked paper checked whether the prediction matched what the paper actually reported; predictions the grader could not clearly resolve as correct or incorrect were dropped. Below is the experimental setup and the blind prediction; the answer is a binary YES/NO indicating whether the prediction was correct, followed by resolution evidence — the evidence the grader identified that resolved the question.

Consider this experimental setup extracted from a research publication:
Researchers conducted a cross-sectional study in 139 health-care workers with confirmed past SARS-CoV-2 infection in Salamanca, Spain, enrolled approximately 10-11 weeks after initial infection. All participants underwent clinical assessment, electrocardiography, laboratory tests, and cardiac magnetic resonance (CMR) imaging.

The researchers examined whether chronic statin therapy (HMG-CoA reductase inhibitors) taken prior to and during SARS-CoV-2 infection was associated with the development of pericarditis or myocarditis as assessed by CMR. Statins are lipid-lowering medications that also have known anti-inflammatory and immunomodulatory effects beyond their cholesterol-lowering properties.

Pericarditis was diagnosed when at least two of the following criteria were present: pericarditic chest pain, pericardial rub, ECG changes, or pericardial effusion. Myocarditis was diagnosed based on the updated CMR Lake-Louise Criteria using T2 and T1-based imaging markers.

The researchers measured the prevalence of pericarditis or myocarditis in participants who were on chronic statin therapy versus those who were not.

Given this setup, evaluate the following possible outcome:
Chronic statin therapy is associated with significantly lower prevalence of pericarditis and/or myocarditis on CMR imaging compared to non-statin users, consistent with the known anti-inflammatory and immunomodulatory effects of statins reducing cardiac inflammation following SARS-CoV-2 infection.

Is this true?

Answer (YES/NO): YES